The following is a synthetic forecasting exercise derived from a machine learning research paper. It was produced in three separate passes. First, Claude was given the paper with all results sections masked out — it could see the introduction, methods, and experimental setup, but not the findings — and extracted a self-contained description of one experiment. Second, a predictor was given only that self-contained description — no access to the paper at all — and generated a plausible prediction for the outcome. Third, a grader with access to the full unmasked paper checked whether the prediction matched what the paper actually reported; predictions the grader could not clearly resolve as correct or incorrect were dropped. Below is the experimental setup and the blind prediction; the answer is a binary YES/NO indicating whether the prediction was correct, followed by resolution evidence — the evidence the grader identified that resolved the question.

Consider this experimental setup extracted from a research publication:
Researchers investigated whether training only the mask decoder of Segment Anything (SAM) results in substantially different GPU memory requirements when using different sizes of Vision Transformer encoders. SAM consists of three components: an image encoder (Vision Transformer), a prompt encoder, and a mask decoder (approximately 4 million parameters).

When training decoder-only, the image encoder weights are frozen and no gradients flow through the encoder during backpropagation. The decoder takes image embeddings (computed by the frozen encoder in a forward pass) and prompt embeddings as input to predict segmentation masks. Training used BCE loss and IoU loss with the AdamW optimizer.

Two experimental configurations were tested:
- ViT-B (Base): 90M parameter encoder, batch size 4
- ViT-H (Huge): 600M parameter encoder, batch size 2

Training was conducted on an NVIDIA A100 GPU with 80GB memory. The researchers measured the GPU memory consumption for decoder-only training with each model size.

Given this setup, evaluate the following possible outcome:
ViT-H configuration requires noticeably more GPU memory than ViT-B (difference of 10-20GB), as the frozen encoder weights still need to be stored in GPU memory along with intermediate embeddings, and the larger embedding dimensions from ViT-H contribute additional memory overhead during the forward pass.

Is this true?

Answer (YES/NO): NO